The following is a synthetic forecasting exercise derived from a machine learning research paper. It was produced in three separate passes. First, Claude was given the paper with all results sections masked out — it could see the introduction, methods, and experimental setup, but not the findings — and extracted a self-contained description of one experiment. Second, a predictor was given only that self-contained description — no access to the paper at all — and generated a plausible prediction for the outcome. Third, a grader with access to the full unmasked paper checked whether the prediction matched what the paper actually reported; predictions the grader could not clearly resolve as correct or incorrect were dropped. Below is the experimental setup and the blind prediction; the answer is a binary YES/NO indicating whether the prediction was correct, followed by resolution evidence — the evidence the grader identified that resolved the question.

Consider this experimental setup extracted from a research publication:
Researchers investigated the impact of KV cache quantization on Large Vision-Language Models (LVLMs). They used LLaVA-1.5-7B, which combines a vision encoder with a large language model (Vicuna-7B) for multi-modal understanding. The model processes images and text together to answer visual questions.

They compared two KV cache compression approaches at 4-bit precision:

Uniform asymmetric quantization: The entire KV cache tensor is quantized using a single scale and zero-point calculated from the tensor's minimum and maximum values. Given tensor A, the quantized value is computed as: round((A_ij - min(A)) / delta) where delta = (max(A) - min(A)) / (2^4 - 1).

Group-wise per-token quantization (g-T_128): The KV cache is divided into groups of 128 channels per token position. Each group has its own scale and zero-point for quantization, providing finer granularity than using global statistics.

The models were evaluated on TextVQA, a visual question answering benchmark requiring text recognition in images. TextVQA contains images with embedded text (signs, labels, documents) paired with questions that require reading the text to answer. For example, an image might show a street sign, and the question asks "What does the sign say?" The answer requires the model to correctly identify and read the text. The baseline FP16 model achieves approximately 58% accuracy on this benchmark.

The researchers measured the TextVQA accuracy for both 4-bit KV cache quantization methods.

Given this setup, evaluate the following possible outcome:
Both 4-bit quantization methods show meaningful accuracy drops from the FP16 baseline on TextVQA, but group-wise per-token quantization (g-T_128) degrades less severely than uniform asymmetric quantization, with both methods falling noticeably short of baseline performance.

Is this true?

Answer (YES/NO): NO